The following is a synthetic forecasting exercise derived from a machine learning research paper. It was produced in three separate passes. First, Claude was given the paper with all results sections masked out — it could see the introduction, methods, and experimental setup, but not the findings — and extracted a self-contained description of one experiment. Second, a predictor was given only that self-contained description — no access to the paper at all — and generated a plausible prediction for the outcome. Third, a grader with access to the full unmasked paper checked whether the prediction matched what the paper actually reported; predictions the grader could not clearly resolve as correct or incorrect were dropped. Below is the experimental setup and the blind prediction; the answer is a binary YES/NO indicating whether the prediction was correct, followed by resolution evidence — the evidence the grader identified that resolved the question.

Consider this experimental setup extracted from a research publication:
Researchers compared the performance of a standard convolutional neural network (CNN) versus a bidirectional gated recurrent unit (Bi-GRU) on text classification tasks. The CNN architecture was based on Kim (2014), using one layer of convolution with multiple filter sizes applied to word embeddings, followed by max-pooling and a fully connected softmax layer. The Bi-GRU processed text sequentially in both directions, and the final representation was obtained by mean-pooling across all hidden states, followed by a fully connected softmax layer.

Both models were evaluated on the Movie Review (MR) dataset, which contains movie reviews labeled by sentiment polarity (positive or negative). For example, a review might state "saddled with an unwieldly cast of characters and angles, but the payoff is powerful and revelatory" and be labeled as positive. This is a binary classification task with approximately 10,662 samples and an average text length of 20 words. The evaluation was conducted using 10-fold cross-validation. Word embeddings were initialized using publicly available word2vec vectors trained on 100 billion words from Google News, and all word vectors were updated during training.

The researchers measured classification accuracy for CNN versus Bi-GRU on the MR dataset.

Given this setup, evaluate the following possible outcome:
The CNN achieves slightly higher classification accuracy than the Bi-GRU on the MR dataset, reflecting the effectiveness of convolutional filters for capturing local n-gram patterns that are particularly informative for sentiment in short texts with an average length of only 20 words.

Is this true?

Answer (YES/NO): YES